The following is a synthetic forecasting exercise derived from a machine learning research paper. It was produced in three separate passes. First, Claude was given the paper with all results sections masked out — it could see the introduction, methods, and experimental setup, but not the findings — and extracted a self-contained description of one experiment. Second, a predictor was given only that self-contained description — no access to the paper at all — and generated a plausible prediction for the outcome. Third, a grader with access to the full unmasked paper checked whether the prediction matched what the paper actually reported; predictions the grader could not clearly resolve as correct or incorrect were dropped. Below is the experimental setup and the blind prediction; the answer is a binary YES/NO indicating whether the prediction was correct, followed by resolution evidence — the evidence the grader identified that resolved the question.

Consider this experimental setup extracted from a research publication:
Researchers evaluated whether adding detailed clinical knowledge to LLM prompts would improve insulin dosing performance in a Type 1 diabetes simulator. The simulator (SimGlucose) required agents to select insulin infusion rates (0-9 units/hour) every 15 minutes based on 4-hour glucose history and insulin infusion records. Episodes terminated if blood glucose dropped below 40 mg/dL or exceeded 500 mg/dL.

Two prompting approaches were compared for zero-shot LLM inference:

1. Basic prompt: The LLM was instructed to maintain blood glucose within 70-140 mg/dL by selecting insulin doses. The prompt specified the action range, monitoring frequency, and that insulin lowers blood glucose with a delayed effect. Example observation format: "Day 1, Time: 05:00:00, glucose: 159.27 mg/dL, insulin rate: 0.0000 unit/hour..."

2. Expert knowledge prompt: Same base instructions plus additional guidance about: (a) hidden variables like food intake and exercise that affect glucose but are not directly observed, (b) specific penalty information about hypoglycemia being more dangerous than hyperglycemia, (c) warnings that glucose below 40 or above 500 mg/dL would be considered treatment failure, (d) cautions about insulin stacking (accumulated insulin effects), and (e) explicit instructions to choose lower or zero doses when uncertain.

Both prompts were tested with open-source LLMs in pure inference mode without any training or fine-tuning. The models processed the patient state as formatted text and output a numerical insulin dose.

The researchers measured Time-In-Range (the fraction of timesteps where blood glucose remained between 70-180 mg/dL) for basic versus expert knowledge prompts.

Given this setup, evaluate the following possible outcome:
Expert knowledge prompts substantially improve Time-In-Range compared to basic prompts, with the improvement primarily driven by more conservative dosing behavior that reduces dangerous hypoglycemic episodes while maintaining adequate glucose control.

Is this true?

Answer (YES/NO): NO